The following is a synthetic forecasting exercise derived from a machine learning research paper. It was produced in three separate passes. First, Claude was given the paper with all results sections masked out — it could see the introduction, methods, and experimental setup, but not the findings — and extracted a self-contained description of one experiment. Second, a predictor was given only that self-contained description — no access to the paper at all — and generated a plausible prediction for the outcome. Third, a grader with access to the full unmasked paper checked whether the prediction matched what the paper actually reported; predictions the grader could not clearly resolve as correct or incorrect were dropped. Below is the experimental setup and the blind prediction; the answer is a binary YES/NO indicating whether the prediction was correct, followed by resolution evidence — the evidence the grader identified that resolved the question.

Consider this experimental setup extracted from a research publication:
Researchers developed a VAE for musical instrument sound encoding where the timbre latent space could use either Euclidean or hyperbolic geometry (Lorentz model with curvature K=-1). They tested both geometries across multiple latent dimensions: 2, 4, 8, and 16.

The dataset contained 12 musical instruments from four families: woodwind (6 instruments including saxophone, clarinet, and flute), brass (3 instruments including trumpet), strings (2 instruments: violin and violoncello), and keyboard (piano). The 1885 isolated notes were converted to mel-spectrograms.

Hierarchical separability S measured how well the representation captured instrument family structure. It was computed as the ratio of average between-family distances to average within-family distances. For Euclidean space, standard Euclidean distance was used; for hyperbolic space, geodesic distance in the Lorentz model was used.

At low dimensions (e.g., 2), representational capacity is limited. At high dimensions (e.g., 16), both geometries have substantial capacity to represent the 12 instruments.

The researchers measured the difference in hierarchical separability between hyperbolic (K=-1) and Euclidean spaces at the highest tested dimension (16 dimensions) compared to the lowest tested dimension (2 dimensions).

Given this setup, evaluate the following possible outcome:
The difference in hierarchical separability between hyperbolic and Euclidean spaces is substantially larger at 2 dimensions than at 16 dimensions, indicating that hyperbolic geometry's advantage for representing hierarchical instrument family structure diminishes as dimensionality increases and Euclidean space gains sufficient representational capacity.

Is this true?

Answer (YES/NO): NO